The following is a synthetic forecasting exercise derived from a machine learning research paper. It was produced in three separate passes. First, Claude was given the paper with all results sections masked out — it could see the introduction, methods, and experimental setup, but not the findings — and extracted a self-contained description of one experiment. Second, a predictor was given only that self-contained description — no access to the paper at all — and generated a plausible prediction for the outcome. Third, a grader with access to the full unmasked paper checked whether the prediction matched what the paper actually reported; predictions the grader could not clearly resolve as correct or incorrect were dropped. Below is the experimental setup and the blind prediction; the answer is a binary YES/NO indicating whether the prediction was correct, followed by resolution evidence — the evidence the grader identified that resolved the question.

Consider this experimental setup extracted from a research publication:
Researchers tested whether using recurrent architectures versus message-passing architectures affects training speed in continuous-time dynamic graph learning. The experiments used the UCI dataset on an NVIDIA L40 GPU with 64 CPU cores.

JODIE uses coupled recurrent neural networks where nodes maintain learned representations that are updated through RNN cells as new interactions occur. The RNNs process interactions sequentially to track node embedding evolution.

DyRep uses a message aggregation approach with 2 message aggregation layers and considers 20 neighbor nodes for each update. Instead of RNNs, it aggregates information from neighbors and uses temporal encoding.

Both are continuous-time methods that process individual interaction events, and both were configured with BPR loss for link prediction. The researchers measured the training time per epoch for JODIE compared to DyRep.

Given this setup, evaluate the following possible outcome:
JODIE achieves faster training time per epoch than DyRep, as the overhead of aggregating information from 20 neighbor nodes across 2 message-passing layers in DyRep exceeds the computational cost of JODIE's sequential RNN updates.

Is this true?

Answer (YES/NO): YES